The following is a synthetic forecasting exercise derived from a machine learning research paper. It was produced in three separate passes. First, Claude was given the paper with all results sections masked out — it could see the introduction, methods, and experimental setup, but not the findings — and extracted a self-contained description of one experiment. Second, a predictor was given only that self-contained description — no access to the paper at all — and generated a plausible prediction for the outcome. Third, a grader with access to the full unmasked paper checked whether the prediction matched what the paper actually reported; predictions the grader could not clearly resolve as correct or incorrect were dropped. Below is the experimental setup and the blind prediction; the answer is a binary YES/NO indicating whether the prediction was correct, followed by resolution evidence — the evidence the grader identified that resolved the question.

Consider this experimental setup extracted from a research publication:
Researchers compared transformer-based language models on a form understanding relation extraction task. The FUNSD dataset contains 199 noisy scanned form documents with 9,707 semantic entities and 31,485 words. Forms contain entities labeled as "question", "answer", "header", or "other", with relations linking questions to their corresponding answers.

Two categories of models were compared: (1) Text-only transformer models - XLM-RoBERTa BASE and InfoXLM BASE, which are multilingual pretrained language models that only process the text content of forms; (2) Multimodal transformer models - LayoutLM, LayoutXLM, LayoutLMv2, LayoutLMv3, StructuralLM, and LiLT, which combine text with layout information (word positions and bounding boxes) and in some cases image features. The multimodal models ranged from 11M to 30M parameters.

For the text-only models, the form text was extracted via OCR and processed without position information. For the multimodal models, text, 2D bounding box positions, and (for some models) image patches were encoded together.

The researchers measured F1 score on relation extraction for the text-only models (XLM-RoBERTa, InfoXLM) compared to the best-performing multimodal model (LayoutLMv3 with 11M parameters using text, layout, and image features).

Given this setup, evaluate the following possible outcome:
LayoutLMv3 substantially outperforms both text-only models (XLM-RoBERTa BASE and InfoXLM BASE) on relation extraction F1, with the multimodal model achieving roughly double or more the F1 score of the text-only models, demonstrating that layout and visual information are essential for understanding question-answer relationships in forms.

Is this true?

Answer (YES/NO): NO